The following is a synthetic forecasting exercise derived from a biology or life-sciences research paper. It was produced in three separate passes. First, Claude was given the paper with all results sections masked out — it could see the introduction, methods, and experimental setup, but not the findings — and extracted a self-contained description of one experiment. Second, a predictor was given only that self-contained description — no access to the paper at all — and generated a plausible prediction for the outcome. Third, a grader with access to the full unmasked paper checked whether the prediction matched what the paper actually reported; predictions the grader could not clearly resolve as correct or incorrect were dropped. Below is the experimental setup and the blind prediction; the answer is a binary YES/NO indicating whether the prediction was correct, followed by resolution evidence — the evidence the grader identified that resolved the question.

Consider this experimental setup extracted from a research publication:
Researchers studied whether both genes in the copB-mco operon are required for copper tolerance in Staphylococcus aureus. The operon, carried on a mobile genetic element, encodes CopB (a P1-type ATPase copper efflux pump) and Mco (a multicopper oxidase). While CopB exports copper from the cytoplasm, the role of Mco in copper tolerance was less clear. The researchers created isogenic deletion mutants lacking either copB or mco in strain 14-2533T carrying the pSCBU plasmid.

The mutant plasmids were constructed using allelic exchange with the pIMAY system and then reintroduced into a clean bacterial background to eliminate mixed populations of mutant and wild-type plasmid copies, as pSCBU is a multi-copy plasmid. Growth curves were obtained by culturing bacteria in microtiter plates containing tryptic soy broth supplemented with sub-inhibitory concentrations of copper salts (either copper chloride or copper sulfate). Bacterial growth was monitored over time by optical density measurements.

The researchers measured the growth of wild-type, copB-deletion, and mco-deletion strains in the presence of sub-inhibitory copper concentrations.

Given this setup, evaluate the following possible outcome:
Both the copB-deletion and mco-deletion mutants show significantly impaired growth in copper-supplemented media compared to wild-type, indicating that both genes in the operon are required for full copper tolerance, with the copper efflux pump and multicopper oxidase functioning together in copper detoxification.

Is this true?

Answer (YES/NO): YES